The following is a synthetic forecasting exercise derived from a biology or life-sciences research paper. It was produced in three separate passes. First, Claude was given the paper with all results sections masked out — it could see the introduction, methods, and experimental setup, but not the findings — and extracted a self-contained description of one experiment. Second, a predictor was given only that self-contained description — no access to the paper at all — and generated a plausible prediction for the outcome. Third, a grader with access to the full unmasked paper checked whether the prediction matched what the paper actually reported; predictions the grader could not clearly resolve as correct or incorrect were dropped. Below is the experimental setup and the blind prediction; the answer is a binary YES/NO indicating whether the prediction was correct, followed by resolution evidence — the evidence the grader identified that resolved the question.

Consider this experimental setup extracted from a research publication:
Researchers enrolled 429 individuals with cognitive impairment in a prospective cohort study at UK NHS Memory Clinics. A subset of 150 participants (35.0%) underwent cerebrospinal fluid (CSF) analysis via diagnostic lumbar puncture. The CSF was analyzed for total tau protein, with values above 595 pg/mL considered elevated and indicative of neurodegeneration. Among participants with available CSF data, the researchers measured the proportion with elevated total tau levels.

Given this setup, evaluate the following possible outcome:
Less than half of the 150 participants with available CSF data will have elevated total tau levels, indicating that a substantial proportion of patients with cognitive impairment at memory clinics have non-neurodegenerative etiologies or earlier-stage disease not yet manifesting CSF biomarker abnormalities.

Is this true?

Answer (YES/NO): YES